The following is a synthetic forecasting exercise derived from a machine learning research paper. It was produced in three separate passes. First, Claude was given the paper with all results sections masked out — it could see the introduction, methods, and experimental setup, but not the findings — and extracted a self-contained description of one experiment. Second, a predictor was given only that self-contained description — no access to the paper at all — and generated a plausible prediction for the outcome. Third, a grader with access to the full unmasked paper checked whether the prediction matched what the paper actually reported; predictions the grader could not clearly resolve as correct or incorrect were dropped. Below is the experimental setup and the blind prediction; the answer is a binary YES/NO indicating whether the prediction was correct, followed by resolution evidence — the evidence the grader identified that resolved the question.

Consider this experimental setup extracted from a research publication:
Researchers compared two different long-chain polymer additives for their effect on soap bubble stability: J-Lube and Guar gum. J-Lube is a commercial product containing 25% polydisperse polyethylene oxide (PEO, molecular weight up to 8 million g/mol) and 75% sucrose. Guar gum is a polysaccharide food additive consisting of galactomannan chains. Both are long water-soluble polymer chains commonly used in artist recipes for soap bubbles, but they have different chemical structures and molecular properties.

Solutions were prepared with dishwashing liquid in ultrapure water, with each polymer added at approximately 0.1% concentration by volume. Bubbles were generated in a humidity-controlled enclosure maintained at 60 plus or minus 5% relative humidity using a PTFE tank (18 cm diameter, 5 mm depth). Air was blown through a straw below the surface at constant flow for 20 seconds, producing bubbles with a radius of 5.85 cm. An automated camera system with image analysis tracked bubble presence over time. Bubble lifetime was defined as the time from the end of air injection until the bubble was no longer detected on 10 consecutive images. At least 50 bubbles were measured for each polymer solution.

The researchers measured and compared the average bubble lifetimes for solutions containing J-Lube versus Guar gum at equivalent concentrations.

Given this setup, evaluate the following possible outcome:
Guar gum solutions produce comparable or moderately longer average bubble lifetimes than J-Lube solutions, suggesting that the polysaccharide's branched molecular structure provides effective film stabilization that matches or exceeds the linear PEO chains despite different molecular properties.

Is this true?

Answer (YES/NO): NO